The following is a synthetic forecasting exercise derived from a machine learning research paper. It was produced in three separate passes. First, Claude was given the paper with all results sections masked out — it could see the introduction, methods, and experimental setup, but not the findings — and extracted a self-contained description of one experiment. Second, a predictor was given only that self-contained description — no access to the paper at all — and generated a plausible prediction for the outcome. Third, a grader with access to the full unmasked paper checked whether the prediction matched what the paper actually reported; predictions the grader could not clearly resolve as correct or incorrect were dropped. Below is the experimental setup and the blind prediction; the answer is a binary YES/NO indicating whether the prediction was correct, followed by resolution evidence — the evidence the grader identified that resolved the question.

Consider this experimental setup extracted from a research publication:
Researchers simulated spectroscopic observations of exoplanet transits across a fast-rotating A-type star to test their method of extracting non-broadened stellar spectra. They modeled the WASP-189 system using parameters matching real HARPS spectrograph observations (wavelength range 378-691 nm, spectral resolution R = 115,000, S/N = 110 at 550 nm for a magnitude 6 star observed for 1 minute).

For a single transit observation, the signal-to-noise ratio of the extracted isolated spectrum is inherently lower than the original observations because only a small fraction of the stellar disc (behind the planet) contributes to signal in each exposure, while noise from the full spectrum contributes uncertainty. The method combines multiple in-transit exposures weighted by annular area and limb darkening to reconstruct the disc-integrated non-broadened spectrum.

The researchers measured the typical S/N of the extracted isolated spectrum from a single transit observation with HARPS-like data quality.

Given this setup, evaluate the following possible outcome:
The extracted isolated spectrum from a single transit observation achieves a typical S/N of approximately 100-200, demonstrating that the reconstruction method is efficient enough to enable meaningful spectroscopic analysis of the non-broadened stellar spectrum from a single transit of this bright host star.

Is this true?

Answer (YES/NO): NO